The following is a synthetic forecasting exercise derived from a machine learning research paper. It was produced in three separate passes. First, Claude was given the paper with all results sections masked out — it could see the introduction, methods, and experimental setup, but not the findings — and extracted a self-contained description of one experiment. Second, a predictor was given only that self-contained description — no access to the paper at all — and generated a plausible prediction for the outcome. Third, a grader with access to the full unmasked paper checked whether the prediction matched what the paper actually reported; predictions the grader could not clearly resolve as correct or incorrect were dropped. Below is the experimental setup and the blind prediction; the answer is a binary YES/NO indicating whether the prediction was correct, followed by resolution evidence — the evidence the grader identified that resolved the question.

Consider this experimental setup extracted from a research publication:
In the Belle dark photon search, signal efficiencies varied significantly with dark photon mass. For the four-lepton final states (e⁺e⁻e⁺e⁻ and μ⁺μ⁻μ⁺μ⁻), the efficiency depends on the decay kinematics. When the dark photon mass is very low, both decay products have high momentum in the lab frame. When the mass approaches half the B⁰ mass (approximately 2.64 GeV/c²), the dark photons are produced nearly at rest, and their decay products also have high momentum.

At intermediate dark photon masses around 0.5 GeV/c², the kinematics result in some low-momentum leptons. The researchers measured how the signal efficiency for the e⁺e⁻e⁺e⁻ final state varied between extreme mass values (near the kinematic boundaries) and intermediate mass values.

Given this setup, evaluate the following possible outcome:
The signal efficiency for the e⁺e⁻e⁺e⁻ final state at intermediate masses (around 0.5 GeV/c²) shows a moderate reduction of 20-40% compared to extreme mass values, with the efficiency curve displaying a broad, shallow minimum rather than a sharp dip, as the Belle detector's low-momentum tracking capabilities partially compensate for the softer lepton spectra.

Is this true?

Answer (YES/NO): NO